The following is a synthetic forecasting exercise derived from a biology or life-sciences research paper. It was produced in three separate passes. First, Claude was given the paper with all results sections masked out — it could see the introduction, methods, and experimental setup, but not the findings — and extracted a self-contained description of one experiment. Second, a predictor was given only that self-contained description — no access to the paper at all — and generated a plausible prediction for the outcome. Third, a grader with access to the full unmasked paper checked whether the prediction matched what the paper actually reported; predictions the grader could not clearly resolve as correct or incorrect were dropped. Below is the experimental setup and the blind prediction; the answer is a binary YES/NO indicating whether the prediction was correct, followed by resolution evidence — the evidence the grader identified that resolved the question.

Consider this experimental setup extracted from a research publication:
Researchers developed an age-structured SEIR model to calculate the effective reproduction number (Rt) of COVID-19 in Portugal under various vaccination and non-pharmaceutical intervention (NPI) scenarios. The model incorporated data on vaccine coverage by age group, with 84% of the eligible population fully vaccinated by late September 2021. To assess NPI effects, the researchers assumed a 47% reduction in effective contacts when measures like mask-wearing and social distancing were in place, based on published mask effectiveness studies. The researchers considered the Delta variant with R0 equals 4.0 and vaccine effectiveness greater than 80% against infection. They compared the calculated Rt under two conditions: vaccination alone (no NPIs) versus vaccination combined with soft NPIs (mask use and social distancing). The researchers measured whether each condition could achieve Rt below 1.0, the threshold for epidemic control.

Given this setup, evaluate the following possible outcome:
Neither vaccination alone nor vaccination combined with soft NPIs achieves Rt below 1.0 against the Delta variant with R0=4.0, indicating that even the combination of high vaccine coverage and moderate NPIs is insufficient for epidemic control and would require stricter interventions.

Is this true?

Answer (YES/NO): NO